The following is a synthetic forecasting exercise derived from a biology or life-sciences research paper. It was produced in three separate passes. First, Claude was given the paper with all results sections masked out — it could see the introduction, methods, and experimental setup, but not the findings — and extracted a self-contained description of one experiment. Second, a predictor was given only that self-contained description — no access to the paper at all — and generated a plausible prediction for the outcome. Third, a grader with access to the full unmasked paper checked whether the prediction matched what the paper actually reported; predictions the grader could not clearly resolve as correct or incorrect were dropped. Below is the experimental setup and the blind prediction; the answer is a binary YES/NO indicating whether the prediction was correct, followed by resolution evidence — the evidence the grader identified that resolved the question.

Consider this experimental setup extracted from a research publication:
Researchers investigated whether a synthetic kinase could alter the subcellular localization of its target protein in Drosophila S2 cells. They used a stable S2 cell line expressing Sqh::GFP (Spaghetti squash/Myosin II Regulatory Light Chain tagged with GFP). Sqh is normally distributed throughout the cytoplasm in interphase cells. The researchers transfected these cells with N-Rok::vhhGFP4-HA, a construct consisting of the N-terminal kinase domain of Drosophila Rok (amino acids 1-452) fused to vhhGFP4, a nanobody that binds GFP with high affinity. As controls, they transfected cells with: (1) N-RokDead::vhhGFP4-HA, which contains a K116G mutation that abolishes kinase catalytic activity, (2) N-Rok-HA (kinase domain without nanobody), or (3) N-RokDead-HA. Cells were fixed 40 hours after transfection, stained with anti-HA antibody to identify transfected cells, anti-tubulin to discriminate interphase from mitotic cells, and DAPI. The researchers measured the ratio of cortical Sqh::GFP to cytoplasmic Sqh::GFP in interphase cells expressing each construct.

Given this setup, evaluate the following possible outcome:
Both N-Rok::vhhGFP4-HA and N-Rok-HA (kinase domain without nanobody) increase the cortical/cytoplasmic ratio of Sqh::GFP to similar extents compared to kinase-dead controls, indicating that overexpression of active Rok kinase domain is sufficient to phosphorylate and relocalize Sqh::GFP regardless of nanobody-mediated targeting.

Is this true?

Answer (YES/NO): NO